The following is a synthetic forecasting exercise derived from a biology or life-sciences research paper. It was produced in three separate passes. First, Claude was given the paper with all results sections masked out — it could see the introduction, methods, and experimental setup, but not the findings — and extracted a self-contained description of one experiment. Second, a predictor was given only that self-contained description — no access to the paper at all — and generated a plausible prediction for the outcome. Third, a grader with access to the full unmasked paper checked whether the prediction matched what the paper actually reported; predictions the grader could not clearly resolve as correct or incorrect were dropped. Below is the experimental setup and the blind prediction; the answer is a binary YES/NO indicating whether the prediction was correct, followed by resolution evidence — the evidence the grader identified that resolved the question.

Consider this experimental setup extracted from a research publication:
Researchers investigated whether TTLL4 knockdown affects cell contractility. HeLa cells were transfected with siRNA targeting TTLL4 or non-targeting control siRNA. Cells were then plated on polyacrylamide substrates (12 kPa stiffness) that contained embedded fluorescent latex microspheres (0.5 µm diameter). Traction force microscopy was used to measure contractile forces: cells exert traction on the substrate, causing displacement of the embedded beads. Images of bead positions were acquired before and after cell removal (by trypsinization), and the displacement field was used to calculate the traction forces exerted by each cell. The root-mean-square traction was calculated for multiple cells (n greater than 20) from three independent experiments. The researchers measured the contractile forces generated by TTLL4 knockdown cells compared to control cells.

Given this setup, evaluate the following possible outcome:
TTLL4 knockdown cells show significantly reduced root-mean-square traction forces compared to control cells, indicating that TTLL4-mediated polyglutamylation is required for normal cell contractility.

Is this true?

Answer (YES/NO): NO